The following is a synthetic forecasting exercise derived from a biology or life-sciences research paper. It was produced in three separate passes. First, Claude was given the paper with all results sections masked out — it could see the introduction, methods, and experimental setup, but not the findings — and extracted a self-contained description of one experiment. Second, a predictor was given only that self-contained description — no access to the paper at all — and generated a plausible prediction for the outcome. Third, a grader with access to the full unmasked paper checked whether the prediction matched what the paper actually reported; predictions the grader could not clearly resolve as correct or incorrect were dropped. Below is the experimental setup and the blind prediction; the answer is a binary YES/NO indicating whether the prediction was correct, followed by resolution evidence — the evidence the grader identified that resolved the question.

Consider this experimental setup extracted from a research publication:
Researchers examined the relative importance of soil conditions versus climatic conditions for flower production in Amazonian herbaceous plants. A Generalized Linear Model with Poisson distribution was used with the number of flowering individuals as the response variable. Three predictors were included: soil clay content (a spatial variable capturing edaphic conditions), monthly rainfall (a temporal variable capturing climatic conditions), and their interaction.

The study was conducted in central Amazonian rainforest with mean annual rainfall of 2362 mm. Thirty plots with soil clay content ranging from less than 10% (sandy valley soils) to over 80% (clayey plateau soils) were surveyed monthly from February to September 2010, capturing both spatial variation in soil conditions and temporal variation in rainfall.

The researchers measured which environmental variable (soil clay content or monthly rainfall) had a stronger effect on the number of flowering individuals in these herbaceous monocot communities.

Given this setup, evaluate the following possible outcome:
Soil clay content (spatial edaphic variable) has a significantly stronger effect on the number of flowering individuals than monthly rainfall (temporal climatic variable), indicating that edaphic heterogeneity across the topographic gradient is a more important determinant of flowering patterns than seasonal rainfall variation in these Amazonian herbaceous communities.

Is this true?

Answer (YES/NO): YES